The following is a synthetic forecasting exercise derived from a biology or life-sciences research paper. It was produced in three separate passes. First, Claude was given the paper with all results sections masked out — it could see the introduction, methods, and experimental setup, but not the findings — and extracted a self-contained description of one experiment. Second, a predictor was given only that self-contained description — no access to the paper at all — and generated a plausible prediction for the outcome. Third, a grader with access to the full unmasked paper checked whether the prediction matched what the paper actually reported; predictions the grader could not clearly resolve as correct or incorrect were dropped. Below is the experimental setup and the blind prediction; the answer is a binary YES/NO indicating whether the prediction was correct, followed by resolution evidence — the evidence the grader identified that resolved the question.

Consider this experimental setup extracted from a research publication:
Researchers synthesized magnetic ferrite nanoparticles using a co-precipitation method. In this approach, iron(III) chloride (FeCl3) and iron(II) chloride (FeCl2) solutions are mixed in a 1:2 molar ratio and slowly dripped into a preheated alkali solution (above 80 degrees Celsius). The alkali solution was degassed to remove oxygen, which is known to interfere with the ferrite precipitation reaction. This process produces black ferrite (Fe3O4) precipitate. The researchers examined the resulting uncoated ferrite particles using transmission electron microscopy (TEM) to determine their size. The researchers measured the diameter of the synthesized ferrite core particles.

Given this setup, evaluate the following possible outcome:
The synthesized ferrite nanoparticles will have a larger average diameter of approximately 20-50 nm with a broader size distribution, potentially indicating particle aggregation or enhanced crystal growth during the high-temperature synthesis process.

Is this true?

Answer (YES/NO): NO